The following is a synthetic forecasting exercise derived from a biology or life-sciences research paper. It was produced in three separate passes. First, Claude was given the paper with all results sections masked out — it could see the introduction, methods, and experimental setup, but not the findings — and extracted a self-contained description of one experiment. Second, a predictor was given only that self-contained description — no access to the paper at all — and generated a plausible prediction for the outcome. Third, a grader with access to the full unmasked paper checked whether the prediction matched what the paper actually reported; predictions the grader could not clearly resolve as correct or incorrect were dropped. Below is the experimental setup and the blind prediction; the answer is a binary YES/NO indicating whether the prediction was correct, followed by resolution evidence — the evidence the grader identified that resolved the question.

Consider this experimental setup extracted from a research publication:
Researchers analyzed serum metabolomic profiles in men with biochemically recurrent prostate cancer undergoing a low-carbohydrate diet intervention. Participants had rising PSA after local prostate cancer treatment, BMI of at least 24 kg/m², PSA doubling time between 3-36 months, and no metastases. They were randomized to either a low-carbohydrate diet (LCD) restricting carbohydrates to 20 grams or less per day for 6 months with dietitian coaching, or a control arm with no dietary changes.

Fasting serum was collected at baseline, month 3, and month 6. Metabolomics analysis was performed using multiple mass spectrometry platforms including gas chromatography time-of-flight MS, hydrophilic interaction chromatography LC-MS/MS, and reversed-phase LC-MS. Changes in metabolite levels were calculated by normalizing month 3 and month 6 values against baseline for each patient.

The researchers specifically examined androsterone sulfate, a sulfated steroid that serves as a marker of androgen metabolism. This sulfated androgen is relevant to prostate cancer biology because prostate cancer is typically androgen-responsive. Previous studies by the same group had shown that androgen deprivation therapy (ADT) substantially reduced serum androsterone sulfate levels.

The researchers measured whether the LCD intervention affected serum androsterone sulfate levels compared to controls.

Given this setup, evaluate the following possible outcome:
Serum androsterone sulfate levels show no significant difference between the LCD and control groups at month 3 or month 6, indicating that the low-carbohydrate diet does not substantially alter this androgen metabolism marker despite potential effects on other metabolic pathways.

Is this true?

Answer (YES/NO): YES